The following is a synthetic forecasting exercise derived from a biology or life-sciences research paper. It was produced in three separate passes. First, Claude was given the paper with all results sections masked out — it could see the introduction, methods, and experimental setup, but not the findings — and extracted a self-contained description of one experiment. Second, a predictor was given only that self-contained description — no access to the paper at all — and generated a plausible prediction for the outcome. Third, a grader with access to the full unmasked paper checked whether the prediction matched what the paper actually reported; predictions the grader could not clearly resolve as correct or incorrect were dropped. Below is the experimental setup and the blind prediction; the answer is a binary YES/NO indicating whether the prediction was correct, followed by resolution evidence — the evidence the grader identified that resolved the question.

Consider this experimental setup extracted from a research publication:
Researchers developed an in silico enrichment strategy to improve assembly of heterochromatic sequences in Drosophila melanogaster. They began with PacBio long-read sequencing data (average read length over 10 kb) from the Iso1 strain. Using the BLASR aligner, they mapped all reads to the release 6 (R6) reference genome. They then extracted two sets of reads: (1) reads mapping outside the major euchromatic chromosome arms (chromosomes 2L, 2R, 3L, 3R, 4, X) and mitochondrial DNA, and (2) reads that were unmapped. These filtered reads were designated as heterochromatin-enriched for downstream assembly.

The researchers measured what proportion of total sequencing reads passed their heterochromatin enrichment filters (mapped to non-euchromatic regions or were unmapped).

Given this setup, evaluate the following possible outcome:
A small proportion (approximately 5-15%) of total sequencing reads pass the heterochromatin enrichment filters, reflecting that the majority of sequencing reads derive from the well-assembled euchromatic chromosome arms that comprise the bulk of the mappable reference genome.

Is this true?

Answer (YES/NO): YES